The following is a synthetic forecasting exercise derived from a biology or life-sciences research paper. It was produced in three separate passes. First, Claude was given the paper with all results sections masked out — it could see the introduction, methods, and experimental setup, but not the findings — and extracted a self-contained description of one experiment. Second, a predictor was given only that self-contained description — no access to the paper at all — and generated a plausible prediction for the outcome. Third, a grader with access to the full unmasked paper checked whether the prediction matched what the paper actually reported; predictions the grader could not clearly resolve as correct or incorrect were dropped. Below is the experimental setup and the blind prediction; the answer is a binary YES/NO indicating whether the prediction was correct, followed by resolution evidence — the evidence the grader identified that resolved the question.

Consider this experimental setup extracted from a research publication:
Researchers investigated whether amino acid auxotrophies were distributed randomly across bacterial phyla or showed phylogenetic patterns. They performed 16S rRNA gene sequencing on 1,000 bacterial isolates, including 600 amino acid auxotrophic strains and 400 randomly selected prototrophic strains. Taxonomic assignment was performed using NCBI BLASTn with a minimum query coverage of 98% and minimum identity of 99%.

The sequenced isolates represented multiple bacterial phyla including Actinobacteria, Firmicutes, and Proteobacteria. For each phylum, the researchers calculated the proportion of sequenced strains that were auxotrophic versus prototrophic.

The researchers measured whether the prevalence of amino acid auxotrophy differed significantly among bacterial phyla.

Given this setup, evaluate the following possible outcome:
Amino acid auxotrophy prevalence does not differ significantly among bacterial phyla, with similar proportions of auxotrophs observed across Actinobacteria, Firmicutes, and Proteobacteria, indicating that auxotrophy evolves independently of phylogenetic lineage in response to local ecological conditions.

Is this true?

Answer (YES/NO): YES